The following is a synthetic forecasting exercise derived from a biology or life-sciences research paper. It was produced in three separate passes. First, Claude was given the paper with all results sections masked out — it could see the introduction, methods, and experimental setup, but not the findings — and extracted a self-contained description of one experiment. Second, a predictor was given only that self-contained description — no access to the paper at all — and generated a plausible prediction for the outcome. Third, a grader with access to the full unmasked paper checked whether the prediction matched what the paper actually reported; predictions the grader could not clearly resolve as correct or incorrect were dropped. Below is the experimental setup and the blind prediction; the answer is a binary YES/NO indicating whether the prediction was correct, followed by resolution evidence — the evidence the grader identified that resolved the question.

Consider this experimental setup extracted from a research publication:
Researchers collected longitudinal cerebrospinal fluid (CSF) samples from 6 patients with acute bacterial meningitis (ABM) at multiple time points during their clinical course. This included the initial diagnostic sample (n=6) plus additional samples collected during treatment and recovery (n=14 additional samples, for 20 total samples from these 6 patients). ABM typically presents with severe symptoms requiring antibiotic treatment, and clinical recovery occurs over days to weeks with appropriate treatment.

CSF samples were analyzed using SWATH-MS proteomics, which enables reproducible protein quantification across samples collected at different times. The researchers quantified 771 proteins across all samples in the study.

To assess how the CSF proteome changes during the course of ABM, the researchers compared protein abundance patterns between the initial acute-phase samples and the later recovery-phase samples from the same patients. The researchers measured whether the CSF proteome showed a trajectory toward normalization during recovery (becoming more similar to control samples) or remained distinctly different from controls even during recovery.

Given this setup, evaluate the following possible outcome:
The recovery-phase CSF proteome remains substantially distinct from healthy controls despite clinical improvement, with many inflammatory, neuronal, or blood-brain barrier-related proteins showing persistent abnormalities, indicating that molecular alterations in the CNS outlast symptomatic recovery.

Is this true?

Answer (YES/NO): YES